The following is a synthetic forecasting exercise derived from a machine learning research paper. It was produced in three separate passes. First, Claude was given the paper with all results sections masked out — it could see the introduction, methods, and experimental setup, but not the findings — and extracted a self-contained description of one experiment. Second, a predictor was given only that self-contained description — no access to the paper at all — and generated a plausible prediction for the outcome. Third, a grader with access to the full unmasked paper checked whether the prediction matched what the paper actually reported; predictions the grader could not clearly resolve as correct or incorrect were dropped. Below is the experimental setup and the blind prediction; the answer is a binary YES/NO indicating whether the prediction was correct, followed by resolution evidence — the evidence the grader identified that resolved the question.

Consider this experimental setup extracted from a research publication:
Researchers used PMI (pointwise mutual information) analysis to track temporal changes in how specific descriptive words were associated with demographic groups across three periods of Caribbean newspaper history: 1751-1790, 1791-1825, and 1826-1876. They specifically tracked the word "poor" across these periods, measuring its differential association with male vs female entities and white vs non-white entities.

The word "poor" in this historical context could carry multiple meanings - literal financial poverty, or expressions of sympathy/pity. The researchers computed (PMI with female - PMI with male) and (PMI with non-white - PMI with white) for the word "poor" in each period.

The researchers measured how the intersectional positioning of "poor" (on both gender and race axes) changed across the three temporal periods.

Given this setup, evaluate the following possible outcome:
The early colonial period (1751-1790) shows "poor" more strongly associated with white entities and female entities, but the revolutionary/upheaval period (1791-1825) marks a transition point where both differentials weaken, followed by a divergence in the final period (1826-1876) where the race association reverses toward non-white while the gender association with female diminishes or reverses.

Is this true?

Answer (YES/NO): NO